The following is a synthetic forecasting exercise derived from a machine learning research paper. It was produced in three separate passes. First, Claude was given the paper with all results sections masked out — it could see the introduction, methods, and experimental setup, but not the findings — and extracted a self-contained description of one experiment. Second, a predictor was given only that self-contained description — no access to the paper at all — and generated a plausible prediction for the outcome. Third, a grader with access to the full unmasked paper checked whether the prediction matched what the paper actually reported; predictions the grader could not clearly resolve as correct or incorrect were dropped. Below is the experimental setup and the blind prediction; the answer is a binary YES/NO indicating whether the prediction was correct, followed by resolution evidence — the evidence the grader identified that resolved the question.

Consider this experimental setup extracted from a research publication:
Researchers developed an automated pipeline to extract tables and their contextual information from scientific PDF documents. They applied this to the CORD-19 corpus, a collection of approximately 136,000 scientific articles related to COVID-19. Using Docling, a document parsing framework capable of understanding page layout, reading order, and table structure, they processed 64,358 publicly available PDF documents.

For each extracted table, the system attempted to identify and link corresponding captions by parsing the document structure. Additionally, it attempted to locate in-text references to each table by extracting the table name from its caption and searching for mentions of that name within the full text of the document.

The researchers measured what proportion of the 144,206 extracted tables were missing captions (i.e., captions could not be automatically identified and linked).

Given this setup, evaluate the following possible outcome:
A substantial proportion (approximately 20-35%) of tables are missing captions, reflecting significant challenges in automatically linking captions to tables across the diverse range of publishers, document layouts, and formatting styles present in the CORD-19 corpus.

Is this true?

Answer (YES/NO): YES